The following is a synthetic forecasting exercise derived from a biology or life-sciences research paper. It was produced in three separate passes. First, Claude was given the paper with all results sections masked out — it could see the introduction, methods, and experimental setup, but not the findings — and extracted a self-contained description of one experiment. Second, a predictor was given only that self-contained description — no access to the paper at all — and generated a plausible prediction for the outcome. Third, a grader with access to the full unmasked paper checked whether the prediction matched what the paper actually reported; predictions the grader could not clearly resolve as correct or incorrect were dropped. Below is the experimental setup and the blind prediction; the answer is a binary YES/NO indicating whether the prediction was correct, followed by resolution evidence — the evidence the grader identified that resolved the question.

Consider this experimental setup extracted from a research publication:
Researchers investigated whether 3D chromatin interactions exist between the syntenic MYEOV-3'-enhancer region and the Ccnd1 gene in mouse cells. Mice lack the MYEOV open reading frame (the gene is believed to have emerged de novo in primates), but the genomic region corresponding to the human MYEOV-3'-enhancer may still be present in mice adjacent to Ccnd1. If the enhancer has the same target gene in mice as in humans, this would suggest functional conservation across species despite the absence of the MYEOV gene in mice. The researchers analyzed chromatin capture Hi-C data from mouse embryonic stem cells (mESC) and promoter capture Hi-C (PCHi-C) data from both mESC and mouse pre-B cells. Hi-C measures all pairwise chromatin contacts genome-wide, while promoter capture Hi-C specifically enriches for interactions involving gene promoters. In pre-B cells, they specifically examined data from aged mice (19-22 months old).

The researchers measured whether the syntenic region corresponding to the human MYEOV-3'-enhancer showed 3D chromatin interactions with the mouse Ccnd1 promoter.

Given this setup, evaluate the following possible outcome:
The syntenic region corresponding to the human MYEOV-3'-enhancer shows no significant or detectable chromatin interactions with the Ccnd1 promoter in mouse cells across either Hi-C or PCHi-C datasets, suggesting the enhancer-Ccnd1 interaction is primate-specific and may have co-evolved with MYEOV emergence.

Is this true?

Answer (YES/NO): NO